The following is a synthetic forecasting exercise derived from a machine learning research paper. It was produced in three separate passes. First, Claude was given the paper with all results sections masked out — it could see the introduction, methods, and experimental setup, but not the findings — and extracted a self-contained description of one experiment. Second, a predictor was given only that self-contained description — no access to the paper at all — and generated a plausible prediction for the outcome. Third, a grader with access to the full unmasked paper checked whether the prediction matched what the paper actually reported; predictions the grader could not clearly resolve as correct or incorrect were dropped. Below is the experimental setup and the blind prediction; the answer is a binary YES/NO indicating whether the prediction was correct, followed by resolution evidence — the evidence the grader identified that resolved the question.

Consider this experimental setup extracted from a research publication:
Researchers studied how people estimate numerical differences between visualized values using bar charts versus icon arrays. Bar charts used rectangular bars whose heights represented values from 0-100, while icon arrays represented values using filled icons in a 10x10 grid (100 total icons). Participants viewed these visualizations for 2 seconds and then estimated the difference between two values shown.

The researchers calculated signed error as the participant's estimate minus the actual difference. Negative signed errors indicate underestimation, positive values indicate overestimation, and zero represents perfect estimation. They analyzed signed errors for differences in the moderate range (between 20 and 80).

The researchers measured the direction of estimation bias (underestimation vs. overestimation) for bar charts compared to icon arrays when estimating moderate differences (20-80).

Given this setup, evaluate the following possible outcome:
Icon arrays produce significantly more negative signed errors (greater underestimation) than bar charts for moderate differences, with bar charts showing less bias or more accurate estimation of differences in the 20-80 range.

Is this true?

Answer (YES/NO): NO